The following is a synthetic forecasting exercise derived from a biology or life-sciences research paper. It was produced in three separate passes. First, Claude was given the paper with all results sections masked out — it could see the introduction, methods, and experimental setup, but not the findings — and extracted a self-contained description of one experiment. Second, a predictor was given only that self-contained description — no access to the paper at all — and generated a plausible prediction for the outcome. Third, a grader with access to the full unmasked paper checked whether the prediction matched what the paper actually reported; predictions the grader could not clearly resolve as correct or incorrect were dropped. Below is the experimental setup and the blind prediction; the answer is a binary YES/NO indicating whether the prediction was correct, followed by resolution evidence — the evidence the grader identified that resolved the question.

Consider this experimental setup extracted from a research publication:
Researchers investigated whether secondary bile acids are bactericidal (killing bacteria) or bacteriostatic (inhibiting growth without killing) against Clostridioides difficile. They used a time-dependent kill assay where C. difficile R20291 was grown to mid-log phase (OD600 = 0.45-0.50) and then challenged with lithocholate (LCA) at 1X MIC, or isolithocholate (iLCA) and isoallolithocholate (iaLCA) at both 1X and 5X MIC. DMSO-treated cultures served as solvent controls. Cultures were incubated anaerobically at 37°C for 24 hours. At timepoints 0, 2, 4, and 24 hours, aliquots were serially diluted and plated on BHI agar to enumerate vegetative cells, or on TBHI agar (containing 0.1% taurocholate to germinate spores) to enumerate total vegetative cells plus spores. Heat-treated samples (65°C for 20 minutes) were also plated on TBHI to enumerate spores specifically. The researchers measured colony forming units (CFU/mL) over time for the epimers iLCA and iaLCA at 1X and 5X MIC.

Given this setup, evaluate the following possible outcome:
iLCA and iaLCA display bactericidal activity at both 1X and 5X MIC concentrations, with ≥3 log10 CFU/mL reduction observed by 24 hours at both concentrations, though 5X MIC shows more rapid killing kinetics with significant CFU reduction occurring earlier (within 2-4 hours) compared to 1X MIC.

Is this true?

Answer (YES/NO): NO